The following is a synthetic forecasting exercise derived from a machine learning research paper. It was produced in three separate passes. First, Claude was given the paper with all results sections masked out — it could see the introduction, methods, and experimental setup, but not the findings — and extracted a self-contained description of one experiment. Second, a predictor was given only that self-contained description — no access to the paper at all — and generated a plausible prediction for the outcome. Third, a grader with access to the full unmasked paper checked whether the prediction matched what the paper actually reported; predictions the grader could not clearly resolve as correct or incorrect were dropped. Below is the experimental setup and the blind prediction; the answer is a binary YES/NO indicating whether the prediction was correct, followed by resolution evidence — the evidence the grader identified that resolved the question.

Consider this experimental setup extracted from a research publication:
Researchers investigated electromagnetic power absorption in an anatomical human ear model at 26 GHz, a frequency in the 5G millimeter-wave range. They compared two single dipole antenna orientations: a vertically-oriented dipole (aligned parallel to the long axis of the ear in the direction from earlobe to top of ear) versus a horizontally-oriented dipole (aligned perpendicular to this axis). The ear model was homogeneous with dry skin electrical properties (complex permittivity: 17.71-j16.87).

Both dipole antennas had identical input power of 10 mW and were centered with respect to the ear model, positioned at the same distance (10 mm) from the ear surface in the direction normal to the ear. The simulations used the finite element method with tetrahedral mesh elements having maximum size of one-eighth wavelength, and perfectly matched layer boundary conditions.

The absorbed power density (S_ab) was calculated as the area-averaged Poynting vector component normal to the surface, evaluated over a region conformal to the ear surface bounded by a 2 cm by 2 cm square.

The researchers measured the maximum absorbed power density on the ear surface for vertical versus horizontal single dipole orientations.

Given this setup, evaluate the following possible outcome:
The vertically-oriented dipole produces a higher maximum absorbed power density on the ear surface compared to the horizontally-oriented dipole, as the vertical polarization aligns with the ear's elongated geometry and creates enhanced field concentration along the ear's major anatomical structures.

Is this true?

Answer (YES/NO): NO